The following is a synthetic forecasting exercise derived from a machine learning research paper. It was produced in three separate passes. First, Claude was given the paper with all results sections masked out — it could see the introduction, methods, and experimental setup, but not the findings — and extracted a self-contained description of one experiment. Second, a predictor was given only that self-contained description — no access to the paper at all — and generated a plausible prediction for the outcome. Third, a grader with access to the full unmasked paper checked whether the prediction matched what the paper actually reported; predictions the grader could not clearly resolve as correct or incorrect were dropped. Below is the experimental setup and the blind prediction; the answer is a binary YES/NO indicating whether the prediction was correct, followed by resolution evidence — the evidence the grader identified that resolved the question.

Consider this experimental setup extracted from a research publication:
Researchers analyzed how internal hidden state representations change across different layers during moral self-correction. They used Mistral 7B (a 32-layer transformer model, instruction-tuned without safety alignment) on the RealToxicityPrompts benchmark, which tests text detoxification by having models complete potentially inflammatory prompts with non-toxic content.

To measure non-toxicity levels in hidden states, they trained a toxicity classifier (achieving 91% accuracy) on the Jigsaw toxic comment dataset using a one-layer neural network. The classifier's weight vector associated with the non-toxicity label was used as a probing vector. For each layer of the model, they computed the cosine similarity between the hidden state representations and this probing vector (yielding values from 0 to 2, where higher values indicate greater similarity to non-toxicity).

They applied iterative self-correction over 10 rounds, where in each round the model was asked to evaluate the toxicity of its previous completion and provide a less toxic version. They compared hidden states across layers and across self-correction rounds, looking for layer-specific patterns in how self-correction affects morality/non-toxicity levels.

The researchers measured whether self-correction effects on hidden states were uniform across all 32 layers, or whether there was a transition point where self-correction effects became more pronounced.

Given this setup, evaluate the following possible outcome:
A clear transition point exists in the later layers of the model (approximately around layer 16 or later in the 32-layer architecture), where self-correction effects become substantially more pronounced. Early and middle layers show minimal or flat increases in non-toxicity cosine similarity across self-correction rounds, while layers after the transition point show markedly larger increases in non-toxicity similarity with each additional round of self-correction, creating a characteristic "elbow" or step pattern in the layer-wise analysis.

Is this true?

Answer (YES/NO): YES